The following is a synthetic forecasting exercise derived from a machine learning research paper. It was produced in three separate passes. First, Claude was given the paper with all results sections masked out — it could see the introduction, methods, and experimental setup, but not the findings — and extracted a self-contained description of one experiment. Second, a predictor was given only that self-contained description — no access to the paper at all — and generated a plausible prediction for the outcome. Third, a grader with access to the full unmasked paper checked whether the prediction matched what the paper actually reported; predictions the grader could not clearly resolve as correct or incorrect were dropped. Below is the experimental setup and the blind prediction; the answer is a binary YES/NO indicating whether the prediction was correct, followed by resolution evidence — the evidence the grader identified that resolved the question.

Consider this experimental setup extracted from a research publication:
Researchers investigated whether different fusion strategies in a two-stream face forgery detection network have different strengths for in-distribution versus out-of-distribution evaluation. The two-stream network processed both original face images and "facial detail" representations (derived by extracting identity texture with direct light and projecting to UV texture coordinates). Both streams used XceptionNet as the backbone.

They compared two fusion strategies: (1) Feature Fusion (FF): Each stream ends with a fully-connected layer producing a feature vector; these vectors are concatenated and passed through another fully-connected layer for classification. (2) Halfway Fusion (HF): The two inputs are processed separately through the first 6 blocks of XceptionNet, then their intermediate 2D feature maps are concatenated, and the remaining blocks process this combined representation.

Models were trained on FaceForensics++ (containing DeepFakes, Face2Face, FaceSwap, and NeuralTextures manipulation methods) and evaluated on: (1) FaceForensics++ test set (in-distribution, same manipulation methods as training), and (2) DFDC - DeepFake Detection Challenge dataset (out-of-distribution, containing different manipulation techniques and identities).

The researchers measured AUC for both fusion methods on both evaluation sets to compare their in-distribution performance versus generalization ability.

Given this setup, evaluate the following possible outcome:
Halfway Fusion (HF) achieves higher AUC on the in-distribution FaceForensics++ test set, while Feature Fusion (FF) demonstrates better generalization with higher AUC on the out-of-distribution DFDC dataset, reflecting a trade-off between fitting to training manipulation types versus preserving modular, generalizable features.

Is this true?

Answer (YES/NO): NO